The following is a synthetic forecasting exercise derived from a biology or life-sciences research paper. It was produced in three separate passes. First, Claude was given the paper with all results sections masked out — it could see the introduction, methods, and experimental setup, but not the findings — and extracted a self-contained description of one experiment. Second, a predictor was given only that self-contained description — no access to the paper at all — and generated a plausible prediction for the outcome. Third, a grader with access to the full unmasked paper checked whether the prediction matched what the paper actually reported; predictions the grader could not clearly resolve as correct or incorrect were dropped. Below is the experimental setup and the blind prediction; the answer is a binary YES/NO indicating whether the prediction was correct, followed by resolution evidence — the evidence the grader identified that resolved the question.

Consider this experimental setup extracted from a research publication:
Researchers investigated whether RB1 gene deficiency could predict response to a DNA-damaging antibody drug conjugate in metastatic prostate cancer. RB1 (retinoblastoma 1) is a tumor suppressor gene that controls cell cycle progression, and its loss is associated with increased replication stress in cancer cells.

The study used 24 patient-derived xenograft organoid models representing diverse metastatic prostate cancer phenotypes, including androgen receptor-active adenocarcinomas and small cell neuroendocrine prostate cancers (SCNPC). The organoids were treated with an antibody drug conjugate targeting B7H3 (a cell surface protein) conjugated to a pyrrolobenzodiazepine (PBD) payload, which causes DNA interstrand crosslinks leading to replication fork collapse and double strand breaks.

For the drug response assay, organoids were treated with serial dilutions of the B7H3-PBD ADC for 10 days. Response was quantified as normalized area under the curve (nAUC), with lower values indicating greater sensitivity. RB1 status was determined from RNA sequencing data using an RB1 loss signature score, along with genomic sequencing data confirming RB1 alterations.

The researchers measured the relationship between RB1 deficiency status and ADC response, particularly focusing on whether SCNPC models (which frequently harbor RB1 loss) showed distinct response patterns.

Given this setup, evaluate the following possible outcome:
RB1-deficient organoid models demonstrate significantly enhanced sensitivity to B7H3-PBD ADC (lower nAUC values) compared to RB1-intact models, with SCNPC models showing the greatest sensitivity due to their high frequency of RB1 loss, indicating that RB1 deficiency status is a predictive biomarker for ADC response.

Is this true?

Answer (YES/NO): YES